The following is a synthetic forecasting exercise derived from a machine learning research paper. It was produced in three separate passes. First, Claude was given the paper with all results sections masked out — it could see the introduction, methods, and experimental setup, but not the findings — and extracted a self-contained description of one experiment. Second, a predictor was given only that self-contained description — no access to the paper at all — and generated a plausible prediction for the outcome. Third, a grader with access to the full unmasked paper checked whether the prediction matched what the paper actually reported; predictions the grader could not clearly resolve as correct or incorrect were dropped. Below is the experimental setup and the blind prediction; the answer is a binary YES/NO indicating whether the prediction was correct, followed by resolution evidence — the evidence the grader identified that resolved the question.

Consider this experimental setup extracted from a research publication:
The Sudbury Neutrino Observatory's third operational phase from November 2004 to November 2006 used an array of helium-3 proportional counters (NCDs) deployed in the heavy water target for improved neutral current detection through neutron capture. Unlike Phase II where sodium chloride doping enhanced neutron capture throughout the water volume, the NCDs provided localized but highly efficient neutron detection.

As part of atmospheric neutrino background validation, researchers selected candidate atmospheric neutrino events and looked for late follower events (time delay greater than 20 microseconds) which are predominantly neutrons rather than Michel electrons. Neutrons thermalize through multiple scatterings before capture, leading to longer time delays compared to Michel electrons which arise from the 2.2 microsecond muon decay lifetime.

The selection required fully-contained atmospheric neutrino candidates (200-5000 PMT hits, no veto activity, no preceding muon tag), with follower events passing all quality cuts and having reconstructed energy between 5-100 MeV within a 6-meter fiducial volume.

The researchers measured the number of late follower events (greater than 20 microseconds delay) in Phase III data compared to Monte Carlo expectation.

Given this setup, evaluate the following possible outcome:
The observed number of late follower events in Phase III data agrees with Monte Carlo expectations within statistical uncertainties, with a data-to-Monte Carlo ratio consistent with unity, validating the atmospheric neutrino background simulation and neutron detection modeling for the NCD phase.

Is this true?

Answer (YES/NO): NO